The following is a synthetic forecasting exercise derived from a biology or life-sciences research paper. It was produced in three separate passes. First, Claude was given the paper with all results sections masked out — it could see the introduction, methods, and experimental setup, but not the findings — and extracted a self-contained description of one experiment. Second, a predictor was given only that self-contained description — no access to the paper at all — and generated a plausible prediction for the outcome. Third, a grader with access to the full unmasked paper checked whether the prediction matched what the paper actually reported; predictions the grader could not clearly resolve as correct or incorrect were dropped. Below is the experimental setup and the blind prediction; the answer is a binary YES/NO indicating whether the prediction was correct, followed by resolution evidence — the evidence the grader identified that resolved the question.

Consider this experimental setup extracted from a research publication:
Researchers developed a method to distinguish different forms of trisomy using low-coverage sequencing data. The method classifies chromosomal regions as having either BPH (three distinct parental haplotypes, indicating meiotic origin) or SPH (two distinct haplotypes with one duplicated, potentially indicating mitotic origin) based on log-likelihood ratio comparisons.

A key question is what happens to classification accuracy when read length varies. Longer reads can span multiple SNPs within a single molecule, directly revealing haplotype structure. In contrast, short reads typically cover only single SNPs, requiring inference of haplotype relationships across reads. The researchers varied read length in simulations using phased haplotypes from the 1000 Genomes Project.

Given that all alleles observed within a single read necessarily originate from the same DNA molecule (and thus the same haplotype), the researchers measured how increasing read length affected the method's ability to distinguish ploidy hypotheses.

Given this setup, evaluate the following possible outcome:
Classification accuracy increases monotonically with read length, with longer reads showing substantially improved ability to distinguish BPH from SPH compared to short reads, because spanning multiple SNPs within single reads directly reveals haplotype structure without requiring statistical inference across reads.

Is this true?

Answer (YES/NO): NO